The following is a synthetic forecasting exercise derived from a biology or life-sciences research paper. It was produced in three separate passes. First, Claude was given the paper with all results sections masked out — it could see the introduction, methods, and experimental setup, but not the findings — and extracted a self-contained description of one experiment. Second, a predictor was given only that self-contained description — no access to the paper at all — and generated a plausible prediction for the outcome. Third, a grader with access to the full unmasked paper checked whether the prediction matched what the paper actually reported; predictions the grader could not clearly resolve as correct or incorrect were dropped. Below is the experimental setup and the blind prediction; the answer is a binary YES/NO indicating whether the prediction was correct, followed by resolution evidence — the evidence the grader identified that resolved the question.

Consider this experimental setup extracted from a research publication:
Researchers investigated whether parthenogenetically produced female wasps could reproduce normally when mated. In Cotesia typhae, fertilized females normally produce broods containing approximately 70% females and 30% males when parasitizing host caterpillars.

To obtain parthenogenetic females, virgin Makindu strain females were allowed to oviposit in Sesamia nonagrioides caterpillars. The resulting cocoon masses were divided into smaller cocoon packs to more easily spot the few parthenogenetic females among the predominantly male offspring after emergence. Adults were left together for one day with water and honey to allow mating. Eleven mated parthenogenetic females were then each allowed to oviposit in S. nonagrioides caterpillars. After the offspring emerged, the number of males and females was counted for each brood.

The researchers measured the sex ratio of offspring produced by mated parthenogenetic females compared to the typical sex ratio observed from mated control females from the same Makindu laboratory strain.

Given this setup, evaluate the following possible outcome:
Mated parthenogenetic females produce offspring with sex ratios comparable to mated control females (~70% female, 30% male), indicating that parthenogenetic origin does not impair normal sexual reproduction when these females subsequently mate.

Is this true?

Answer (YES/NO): YES